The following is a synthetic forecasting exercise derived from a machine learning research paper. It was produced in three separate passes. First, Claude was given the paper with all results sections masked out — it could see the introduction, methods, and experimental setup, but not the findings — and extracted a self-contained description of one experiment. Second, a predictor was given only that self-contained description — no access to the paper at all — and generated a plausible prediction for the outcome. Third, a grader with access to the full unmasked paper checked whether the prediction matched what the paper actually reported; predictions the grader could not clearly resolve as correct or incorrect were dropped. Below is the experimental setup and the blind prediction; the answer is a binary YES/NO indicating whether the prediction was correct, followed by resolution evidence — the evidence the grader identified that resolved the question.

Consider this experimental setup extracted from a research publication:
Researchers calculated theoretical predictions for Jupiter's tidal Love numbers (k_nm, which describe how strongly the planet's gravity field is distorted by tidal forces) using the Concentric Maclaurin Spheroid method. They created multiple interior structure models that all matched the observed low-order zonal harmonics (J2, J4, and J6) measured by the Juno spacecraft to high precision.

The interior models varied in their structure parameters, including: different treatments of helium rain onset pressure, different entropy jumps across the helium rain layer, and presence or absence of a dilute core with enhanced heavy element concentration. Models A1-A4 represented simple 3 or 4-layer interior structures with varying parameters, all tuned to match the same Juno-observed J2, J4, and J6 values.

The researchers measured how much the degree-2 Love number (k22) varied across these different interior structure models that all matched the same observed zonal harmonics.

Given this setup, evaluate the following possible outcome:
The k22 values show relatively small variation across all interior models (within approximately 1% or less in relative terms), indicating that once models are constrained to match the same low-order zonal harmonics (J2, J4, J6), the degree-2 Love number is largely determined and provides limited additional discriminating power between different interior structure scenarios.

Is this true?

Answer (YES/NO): YES